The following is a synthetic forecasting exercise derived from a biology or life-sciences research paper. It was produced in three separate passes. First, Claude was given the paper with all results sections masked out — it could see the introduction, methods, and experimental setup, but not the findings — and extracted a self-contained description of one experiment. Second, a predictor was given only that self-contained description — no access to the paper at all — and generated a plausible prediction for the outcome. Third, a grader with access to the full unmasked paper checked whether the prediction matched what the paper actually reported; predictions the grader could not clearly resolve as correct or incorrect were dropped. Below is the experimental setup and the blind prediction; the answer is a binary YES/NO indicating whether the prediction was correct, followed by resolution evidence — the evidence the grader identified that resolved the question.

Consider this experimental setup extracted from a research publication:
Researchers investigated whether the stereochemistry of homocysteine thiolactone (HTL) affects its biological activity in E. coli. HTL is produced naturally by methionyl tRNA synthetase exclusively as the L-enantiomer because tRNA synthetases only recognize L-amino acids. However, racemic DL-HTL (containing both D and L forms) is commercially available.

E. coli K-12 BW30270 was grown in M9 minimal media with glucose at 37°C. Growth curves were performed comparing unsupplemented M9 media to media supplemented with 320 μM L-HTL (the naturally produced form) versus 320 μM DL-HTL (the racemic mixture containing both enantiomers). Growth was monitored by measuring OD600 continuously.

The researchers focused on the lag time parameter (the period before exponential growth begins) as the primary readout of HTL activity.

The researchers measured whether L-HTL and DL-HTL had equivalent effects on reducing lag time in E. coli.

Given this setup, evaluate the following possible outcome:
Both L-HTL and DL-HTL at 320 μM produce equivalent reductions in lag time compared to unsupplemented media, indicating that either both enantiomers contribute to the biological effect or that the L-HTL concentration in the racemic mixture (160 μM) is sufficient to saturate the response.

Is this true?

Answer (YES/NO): NO